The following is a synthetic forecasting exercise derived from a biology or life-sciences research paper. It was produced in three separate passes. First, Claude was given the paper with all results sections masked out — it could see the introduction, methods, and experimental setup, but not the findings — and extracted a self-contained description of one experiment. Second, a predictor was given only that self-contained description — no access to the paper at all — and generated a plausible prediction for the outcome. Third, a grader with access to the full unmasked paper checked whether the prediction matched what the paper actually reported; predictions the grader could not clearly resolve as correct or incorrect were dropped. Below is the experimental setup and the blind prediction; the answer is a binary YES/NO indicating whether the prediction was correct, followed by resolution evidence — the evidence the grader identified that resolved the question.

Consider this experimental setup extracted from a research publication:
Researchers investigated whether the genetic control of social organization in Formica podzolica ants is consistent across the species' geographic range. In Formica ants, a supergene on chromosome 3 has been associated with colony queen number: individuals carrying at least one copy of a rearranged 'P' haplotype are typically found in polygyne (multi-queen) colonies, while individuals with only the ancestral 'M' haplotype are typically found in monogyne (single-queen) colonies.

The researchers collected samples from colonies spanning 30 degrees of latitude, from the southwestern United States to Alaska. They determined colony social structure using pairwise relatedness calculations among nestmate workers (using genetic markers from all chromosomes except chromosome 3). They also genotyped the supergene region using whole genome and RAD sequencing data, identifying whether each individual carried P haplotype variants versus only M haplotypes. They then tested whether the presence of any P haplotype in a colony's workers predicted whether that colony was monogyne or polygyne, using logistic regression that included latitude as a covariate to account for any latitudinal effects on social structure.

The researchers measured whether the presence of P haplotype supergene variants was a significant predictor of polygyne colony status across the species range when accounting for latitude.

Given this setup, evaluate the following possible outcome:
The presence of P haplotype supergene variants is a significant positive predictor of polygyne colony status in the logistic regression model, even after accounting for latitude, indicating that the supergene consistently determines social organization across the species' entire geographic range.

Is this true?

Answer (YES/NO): YES